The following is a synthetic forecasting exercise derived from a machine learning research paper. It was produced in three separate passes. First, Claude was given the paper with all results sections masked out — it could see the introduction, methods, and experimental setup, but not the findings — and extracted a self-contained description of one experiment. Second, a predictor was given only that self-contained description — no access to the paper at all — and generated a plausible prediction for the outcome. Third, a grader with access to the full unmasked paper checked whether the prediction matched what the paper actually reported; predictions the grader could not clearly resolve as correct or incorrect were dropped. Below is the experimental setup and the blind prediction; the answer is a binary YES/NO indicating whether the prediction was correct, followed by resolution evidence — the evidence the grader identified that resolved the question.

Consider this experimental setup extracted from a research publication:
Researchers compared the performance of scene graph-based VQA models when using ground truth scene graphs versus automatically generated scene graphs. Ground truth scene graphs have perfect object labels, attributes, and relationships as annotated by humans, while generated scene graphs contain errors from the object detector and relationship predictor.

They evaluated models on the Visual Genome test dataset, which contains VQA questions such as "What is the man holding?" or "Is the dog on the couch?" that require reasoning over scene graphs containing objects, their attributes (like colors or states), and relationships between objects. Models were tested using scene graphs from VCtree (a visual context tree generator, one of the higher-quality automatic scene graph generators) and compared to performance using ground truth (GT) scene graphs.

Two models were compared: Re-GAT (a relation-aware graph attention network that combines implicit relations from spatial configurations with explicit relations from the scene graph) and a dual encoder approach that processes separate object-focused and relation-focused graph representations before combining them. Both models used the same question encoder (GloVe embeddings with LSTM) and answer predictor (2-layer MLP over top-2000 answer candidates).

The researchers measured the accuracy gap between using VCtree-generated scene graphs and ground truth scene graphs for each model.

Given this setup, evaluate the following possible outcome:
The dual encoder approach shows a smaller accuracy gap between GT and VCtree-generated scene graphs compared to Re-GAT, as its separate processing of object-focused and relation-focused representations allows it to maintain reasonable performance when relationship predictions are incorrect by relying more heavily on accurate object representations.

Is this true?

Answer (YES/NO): NO